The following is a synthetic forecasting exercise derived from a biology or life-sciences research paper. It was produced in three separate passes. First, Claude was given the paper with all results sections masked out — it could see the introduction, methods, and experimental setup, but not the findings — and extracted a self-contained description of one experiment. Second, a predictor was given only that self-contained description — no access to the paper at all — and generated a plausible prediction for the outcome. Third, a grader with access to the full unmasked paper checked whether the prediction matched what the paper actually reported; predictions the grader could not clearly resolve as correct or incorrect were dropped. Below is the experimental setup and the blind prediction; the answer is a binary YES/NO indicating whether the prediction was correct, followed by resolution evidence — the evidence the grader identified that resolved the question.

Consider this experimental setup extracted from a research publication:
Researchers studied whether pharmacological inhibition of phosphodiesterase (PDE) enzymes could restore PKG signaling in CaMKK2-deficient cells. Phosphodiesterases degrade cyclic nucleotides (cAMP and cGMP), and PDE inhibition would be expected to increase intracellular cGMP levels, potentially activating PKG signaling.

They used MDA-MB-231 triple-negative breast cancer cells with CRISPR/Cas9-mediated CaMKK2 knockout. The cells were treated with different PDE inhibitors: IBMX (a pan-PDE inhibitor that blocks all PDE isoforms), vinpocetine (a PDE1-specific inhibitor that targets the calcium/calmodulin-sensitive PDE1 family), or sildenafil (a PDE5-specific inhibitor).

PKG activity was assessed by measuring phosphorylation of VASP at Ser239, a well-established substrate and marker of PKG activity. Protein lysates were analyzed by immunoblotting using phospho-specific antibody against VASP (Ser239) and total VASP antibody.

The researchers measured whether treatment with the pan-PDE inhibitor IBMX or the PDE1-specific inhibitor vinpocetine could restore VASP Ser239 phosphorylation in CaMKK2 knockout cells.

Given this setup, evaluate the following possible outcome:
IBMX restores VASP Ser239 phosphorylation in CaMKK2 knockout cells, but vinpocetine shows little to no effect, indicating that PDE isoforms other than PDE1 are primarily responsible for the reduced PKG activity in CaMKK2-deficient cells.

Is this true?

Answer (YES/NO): NO